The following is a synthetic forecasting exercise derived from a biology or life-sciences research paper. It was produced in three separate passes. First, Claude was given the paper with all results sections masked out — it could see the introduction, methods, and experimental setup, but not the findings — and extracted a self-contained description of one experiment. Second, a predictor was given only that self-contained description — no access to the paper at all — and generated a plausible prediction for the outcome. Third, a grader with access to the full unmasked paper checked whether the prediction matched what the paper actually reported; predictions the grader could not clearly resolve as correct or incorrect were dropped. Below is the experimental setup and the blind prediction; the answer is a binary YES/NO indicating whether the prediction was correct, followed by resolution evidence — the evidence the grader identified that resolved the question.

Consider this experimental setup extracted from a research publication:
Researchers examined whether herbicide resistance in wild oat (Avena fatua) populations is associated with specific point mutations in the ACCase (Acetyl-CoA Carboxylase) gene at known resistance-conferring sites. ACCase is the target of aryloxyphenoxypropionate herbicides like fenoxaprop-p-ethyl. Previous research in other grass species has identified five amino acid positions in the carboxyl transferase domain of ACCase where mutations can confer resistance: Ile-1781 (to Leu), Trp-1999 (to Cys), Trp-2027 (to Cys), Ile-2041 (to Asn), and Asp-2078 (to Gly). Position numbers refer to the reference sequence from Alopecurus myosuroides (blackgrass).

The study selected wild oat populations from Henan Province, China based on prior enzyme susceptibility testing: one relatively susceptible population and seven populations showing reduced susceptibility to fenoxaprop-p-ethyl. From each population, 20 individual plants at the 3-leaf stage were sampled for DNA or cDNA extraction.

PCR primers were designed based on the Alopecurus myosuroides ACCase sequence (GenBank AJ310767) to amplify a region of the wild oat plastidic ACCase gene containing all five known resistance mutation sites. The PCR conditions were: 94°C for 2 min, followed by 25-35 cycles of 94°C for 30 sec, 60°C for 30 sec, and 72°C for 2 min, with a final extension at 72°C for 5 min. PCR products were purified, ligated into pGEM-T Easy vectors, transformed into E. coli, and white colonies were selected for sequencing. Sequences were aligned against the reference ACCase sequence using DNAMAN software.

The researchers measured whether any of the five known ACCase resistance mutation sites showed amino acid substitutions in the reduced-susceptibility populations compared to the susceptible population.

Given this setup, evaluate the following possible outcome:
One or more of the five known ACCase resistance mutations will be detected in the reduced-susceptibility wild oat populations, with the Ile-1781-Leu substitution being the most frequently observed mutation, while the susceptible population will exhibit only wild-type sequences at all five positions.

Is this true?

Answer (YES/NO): NO